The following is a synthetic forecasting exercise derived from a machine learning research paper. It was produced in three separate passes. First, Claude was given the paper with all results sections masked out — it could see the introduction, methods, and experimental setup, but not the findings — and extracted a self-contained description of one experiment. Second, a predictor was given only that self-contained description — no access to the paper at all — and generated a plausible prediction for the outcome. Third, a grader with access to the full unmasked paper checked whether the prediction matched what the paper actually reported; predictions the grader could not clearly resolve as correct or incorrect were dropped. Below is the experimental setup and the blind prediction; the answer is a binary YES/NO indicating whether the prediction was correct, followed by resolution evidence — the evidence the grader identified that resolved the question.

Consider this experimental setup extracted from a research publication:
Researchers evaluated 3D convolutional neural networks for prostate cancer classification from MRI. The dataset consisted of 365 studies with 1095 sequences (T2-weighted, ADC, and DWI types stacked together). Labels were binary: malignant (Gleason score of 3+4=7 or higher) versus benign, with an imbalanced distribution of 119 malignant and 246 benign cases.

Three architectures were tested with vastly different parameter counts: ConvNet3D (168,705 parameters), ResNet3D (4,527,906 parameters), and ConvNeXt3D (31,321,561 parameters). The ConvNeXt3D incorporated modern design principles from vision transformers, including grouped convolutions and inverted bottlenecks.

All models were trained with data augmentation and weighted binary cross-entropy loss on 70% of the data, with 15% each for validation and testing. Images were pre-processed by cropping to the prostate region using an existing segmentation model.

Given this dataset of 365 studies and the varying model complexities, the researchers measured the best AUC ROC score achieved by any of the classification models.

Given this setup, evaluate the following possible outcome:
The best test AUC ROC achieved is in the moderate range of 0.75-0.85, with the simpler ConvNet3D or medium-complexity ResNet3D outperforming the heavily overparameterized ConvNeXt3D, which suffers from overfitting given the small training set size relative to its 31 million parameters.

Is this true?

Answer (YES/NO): NO